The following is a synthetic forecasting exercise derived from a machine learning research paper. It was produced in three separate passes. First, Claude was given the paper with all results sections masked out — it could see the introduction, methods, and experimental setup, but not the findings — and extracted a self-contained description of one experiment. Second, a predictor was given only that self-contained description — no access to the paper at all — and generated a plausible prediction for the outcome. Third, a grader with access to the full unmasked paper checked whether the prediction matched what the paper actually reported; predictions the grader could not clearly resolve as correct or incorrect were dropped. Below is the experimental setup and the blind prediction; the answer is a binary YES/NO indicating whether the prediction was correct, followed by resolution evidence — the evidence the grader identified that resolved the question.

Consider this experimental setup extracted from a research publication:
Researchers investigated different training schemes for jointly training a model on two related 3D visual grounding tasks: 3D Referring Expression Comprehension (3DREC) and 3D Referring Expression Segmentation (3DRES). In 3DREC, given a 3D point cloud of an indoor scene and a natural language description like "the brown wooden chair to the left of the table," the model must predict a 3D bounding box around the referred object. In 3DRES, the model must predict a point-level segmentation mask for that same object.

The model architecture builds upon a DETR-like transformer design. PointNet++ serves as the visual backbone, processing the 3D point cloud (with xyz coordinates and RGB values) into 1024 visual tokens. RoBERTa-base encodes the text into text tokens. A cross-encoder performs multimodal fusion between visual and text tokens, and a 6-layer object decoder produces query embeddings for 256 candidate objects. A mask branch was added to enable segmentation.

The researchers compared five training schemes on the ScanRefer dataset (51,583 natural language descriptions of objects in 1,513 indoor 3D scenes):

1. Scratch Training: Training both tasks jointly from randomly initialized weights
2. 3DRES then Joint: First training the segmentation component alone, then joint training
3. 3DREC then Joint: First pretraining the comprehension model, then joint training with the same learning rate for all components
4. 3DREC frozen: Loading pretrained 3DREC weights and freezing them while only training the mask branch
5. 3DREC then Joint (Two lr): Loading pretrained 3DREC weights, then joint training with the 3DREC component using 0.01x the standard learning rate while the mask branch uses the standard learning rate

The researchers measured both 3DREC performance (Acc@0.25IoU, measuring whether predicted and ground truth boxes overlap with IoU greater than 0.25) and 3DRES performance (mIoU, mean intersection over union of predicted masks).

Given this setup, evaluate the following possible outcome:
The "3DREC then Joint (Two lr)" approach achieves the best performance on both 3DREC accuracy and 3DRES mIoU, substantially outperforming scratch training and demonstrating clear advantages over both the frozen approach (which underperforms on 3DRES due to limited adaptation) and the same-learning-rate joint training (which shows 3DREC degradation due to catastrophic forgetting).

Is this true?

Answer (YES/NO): NO